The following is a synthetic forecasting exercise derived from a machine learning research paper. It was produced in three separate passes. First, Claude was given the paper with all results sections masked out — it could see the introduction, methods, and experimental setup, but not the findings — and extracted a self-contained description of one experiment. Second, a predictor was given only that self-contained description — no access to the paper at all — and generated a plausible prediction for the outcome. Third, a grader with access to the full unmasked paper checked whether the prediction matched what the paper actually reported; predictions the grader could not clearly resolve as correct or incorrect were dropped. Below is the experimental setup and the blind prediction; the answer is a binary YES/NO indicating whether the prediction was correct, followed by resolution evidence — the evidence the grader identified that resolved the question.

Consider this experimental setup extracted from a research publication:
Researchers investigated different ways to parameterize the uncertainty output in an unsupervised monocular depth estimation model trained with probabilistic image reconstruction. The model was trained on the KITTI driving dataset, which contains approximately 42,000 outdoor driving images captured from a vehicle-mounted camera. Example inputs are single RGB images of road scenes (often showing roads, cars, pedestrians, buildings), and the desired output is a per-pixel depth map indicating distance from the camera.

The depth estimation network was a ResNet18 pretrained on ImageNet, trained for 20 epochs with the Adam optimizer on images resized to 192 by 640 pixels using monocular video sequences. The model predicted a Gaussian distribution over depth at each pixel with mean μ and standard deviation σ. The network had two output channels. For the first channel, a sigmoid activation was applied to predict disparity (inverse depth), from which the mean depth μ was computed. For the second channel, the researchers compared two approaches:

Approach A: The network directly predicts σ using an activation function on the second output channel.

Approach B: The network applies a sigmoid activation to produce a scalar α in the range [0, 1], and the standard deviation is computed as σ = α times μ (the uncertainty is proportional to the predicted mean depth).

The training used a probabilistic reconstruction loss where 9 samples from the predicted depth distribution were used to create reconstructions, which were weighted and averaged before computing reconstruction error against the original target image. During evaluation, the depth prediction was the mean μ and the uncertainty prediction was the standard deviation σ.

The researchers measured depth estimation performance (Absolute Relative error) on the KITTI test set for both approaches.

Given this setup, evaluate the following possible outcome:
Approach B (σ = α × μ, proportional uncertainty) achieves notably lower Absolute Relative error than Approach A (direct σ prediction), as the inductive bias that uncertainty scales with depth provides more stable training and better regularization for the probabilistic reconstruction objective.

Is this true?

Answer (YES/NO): YES